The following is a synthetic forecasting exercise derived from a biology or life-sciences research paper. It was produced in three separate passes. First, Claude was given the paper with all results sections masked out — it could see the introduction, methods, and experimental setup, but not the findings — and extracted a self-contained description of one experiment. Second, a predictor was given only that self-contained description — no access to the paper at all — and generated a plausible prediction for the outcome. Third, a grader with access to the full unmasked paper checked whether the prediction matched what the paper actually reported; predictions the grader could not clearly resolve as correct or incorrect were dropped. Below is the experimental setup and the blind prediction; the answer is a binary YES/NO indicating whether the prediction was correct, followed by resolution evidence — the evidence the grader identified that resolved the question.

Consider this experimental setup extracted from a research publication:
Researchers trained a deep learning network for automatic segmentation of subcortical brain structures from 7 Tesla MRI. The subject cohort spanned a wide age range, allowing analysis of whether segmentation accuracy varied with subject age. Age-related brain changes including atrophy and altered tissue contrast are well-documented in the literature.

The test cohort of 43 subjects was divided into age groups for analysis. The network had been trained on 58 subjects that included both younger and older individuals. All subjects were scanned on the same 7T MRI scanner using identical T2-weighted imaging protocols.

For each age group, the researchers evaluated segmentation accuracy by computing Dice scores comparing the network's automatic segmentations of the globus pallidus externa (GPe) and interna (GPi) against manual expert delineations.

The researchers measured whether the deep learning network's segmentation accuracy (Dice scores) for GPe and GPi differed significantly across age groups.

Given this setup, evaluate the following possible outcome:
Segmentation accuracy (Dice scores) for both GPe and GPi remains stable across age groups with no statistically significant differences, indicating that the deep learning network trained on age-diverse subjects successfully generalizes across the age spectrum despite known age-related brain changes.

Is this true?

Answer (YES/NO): YES